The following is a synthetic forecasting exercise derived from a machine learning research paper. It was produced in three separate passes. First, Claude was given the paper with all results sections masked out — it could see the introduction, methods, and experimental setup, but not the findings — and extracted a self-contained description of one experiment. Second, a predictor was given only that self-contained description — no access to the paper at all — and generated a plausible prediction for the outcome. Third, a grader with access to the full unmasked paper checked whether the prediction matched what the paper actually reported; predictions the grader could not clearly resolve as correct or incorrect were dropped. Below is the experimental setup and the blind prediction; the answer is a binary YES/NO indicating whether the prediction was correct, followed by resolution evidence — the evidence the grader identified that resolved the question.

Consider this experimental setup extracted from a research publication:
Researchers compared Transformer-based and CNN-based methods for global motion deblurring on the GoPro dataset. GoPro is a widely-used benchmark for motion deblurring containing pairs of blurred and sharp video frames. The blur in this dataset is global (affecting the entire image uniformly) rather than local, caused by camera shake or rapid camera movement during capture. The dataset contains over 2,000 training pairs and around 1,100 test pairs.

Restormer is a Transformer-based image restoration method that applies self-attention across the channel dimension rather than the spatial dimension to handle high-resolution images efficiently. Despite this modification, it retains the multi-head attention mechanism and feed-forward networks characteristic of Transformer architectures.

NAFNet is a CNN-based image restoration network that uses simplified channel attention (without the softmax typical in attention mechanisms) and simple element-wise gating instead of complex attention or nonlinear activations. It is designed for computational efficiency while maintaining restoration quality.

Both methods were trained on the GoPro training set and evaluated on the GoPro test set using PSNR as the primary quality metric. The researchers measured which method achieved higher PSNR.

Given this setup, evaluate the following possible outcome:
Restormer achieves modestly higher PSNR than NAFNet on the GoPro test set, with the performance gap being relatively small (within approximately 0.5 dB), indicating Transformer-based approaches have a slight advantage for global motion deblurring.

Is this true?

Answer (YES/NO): NO